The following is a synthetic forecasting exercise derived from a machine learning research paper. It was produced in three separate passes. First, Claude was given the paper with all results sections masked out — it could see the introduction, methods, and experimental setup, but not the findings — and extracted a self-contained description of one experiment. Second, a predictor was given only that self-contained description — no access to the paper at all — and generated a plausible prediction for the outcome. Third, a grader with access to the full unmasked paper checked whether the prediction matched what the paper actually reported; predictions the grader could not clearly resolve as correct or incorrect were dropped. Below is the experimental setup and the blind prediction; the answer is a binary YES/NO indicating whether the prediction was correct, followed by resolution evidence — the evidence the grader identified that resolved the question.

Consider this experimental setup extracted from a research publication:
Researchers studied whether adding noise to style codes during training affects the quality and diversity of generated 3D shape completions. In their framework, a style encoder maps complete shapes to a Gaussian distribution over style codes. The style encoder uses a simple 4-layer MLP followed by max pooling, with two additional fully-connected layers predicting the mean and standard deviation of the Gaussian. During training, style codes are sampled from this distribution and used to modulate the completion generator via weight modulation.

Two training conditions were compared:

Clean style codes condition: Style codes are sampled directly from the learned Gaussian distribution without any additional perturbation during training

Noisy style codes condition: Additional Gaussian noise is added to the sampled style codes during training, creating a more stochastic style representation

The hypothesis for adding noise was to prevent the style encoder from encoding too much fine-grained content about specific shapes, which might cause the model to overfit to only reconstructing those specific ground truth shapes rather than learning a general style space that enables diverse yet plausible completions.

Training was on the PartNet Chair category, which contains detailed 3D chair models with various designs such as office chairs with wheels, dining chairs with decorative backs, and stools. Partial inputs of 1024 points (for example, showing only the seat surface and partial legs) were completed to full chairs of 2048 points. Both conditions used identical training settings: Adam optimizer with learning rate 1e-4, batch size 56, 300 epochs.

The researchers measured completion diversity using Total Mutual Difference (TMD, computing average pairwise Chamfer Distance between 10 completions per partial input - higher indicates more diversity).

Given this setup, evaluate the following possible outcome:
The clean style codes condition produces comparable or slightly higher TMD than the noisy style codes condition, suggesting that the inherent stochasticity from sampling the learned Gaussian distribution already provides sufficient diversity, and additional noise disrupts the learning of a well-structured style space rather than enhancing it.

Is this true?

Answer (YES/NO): NO